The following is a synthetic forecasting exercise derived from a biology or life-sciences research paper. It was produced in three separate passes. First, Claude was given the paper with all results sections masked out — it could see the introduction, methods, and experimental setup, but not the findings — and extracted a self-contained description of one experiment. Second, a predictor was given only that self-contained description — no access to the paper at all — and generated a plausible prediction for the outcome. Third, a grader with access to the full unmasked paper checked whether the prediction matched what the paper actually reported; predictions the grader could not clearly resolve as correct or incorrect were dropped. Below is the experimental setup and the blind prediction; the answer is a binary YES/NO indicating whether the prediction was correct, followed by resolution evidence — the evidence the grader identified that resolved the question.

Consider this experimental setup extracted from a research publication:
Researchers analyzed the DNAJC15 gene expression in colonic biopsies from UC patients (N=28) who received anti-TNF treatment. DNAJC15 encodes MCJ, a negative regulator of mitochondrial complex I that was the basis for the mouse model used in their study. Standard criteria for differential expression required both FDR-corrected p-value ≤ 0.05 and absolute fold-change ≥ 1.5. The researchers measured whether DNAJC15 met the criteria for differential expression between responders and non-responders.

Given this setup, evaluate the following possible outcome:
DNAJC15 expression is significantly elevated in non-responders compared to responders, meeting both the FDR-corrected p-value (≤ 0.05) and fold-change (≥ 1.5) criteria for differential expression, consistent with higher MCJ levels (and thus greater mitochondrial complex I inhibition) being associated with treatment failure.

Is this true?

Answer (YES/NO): NO